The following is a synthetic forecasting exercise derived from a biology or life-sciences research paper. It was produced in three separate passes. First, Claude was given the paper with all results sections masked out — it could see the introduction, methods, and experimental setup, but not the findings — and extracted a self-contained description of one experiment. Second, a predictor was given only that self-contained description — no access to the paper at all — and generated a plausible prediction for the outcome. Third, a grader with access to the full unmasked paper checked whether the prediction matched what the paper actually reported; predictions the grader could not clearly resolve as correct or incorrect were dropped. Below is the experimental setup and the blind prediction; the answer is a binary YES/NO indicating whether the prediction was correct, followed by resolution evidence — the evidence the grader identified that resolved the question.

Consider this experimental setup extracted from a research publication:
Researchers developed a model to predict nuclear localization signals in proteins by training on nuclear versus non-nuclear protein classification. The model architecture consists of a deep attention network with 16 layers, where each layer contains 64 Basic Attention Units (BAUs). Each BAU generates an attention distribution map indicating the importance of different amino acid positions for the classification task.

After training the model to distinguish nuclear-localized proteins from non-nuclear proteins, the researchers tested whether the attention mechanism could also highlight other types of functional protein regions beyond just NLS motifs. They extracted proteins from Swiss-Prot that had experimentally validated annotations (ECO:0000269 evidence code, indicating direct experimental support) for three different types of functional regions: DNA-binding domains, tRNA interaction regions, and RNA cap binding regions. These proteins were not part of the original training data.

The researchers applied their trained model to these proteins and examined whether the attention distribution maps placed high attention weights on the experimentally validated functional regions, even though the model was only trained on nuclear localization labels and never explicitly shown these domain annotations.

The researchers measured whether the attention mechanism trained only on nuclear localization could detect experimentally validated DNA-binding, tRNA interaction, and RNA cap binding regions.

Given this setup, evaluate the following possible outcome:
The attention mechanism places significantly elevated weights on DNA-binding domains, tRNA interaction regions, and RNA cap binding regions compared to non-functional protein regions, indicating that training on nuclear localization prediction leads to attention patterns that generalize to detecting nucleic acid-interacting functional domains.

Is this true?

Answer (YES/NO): NO